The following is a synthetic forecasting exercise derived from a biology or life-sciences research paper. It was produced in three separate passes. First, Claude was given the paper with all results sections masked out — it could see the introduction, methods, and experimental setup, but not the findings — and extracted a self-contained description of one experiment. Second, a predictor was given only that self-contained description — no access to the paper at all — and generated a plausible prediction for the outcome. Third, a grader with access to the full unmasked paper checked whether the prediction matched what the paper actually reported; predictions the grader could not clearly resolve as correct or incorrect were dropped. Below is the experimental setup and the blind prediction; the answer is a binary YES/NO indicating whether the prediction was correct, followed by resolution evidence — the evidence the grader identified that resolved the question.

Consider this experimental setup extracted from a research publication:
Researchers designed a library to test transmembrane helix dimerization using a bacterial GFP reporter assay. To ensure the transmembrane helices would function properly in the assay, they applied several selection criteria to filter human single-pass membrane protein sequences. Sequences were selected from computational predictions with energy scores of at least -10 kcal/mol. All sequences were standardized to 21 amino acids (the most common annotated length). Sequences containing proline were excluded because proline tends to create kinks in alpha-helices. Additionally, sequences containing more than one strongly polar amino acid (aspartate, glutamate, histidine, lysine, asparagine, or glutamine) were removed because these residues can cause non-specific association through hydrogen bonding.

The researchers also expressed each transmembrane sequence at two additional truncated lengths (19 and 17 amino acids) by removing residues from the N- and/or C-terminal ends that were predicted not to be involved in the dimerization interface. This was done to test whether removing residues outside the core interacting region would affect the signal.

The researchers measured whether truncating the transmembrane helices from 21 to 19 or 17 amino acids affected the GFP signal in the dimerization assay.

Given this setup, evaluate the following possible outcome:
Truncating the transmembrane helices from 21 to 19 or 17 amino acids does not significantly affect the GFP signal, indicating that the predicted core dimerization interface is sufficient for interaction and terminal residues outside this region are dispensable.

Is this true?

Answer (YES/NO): NO